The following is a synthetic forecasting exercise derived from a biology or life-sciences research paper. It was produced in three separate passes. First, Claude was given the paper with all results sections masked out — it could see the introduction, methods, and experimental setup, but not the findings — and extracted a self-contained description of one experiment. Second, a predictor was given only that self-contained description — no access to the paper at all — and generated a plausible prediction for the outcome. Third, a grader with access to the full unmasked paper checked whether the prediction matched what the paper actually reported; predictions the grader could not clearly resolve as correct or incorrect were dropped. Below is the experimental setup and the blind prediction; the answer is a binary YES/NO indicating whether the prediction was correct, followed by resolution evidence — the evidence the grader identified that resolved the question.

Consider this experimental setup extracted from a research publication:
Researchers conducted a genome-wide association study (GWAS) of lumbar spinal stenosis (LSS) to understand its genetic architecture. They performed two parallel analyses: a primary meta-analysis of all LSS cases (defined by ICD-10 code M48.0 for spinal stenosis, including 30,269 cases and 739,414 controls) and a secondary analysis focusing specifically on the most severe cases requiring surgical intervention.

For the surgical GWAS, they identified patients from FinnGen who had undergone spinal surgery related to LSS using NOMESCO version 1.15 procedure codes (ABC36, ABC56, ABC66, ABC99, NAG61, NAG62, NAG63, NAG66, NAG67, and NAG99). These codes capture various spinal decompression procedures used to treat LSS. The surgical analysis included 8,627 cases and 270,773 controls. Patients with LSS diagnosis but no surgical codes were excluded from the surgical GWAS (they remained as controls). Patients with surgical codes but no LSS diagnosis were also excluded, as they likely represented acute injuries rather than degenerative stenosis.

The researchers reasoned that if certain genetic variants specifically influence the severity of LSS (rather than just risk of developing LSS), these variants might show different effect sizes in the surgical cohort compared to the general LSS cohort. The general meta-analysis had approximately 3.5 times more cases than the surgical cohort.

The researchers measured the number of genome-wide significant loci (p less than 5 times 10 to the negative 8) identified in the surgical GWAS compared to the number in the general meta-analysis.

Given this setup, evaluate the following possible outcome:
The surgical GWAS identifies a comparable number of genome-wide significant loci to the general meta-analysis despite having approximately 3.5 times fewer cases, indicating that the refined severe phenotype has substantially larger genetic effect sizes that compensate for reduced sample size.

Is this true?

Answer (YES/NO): NO